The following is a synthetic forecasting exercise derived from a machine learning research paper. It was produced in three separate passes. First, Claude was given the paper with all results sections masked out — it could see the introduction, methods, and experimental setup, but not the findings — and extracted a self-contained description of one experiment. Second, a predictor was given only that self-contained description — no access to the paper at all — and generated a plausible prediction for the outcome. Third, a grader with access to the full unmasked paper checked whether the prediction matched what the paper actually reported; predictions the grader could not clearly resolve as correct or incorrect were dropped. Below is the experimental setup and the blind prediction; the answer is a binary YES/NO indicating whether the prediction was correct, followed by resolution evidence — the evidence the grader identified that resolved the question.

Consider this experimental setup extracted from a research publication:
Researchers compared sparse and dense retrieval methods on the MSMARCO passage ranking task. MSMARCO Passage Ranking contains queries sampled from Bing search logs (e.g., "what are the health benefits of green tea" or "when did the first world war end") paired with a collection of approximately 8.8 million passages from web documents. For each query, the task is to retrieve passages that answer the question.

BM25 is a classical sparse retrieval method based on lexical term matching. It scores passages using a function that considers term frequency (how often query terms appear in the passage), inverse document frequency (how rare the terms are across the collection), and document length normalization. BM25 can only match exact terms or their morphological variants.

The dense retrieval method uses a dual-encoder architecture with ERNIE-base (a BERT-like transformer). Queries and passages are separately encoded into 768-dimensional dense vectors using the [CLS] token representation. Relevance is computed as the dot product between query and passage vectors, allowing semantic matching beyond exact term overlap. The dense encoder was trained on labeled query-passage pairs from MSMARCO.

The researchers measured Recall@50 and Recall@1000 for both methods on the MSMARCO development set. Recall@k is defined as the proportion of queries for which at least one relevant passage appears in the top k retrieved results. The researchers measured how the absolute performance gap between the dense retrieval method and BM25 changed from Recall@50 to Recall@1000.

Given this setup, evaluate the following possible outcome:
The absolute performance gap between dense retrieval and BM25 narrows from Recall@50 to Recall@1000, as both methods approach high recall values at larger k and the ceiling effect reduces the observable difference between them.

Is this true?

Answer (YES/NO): YES